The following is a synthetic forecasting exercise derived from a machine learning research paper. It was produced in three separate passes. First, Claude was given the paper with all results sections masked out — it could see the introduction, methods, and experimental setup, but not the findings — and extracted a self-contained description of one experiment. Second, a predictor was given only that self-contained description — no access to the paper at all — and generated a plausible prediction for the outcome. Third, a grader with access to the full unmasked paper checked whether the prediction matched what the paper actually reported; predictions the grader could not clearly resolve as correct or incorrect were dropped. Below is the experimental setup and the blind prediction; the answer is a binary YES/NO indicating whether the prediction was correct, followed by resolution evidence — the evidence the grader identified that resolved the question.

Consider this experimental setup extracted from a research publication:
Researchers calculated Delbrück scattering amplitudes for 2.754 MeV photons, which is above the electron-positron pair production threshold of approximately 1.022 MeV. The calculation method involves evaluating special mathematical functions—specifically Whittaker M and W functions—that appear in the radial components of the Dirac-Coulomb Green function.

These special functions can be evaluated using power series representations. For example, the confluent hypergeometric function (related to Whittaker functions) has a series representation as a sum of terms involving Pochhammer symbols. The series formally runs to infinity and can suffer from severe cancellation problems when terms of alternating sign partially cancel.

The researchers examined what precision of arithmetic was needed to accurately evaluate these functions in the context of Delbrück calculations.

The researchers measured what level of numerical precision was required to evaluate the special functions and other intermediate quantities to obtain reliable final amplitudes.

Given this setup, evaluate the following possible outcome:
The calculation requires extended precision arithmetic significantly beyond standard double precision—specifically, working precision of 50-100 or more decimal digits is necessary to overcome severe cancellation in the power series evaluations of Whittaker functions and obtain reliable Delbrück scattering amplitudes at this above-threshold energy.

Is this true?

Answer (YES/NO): YES